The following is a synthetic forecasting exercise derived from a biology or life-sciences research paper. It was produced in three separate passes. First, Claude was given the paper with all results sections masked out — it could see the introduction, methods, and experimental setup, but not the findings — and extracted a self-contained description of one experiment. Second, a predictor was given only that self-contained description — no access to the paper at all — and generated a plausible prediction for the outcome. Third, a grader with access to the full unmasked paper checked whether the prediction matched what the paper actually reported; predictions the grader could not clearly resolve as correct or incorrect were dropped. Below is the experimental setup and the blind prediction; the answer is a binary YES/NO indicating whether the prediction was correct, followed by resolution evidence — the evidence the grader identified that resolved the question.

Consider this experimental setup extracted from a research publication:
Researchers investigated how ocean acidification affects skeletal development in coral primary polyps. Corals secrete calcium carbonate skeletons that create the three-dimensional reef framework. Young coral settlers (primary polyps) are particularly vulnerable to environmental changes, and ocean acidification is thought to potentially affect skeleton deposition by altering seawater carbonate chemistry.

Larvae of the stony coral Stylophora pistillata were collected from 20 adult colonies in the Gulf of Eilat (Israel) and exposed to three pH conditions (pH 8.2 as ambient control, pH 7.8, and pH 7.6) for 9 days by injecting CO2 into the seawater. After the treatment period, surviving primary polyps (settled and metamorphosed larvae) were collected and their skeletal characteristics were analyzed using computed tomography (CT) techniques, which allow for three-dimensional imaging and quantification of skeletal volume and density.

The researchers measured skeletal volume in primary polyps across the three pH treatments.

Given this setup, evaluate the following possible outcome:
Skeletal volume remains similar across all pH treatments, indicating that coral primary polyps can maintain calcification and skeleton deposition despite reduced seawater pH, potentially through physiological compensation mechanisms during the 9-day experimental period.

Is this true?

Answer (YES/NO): NO